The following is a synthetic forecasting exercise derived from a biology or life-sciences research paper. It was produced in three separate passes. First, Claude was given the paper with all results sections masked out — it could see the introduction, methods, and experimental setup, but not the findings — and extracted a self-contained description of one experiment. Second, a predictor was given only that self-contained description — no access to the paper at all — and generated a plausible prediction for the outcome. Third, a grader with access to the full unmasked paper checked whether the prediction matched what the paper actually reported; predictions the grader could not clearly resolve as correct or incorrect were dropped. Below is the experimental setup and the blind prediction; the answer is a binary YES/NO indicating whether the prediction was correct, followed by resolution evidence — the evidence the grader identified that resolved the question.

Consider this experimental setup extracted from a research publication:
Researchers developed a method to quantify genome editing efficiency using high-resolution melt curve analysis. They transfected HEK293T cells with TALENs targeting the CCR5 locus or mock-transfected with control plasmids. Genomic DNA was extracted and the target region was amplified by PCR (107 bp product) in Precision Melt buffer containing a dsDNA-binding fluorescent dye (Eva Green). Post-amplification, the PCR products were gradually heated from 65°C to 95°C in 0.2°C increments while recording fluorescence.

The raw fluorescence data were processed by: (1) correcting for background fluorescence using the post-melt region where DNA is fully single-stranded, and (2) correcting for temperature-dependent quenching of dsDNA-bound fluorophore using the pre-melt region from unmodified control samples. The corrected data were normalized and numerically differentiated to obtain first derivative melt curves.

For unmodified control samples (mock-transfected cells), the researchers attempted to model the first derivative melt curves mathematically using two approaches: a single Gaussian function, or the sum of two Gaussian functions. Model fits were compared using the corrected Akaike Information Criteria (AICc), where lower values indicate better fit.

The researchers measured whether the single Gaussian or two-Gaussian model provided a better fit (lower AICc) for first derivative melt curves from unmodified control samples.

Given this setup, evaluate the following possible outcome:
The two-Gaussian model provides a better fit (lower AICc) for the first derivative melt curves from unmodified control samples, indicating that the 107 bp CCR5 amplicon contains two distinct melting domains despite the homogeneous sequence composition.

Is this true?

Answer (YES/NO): YES